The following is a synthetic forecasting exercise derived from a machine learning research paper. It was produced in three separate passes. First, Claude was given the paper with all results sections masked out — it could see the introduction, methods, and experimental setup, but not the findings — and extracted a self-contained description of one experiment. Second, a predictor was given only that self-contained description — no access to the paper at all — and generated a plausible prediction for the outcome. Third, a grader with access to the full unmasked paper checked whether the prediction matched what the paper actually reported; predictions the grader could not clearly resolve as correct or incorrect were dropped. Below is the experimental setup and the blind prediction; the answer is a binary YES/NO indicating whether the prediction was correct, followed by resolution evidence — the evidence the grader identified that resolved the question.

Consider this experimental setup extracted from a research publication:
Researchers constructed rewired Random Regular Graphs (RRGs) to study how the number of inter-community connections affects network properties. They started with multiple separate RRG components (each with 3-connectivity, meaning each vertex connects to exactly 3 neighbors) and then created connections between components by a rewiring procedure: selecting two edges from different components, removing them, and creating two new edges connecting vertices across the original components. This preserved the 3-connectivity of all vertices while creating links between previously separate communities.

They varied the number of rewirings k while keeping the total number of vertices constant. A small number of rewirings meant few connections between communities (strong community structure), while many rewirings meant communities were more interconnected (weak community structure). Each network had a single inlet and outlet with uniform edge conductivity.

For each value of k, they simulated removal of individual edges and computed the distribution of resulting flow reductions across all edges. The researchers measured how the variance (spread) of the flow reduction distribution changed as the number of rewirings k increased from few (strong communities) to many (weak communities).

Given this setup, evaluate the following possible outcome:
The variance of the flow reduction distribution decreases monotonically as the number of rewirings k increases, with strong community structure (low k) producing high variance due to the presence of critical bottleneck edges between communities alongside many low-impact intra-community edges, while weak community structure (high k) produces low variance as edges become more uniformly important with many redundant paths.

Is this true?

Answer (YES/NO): YES